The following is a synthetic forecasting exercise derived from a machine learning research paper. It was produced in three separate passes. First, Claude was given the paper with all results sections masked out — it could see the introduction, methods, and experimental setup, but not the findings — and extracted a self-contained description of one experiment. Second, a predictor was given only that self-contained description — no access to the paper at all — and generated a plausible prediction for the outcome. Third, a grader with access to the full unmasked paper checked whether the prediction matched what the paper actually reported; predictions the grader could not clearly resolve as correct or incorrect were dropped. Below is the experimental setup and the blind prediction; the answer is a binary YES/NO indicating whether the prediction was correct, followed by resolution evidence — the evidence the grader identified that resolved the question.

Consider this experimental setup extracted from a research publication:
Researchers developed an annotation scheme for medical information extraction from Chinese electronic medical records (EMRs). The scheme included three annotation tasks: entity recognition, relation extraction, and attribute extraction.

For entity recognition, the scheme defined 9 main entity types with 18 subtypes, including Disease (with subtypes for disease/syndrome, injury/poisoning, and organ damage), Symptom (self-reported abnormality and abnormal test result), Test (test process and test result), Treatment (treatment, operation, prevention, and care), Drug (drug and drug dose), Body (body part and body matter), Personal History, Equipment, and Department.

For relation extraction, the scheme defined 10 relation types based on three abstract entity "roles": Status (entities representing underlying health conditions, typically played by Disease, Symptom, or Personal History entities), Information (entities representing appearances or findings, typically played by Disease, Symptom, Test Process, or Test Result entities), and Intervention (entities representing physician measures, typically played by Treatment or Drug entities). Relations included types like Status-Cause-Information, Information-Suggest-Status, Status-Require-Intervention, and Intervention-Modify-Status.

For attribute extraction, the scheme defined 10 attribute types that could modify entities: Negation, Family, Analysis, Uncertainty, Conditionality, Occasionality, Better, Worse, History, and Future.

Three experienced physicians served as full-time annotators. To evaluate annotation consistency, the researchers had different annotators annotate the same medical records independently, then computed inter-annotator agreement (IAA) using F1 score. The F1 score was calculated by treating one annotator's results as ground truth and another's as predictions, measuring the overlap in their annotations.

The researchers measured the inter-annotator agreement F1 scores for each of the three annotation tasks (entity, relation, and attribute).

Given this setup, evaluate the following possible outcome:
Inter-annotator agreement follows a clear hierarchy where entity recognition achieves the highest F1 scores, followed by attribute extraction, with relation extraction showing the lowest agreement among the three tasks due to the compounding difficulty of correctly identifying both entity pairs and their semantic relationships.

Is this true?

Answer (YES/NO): YES